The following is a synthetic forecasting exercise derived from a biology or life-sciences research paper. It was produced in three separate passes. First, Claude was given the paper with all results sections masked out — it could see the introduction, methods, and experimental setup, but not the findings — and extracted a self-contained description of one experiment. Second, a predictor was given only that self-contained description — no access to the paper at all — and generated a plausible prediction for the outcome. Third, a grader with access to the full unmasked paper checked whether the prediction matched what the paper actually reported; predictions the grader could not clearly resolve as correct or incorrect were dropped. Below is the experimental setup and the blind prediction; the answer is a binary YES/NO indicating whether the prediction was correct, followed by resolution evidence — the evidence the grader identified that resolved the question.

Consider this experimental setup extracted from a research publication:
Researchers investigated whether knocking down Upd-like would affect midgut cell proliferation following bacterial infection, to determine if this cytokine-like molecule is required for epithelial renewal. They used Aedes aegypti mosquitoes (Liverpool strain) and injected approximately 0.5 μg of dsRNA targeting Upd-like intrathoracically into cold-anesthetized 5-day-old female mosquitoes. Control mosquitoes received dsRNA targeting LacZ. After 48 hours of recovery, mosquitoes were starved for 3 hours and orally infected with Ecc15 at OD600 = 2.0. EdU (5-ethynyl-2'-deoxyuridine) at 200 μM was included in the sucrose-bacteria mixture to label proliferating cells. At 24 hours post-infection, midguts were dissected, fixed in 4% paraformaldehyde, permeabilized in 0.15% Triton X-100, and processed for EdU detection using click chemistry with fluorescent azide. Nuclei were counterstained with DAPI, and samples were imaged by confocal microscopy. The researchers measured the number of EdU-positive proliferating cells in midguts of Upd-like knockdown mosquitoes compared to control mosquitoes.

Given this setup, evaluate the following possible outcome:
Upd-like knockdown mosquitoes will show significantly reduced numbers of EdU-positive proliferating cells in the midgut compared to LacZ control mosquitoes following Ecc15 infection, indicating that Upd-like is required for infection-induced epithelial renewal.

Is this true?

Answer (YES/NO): YES